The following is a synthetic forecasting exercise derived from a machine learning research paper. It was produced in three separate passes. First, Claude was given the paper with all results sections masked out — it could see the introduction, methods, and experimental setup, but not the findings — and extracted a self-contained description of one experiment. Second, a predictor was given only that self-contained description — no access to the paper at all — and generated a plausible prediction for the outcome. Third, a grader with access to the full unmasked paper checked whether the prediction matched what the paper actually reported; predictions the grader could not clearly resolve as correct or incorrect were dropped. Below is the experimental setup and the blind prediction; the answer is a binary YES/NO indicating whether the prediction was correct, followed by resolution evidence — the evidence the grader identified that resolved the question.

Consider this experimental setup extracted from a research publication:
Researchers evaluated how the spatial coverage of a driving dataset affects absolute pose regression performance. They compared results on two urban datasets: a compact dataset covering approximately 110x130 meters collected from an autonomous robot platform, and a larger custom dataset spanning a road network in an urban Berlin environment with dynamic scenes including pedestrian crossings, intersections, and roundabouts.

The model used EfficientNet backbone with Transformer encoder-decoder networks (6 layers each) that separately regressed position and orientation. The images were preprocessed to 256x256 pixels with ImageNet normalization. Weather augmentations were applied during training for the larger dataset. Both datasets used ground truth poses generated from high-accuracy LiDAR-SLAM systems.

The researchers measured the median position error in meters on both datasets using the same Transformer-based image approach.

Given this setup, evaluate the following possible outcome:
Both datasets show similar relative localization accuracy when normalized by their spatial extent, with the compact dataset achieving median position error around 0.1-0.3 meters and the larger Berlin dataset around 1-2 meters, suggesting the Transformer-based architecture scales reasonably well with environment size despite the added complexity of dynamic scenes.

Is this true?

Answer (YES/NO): NO